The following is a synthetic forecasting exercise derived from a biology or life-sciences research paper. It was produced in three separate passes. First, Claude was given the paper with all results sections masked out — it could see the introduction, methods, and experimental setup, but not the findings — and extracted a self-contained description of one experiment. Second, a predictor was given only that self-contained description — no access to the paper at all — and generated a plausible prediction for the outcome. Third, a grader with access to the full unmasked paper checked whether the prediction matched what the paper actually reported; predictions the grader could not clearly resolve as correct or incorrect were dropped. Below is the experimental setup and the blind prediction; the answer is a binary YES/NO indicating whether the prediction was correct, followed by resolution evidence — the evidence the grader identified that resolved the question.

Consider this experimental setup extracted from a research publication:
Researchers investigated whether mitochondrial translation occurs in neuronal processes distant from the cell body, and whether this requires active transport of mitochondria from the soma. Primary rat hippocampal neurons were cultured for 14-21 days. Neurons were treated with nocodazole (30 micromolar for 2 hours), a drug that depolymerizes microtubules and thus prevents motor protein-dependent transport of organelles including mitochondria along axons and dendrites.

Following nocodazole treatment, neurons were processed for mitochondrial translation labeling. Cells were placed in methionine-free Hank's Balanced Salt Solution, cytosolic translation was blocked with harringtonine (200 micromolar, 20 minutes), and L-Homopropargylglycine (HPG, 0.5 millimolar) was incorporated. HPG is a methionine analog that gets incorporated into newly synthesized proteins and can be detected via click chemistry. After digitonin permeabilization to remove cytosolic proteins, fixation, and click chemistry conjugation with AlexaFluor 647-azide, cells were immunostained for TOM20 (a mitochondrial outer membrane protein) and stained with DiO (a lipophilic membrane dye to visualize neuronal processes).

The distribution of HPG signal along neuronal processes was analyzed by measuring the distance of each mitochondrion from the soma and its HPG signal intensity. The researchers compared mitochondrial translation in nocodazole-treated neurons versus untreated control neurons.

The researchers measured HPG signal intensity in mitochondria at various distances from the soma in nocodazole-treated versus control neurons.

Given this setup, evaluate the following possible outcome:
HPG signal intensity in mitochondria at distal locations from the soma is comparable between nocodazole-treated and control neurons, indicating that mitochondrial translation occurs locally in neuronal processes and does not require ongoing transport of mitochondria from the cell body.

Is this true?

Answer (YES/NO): YES